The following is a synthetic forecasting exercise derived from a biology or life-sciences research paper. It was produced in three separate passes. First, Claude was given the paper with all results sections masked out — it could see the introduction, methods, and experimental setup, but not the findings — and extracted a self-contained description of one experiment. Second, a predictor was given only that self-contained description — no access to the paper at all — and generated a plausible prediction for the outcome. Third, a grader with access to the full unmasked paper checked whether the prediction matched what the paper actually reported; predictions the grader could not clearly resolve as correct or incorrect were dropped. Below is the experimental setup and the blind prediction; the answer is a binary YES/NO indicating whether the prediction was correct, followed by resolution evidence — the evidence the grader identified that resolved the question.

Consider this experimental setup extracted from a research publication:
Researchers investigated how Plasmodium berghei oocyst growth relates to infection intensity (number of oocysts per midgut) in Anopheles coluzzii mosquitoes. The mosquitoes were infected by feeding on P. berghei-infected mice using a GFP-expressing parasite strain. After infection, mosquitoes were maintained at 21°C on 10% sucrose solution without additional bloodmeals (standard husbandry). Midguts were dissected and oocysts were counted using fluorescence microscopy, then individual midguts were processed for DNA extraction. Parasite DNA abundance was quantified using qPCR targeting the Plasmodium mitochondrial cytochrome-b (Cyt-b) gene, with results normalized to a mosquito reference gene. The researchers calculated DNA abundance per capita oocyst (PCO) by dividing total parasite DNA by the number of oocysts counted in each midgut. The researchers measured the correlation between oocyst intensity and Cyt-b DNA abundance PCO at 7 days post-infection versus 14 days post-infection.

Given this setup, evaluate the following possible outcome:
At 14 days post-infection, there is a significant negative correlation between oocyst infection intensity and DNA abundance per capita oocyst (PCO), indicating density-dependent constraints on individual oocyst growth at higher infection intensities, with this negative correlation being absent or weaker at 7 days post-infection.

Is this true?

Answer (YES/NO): YES